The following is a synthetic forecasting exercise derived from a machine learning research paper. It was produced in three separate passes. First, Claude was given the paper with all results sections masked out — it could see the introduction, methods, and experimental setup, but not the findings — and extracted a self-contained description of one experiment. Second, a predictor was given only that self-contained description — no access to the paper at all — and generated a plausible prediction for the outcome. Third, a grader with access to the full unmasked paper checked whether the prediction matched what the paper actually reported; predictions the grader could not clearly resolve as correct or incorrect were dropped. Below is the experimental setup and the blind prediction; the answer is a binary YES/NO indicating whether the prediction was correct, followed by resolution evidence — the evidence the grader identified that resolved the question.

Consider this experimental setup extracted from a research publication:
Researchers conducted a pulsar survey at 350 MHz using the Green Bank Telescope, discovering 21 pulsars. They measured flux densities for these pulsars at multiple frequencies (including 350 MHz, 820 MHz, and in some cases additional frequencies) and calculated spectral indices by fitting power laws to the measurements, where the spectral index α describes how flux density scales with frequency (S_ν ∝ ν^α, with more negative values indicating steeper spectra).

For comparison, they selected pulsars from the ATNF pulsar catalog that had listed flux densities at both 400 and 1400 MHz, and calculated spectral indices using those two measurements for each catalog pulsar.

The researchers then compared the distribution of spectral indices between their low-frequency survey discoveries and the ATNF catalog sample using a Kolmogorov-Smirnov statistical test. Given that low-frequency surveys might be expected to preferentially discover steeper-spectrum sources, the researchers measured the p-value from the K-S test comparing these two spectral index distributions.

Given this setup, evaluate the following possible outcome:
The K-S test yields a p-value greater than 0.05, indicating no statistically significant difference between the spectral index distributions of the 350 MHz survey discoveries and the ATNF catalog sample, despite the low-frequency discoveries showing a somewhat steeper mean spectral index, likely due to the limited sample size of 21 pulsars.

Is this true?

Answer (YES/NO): NO